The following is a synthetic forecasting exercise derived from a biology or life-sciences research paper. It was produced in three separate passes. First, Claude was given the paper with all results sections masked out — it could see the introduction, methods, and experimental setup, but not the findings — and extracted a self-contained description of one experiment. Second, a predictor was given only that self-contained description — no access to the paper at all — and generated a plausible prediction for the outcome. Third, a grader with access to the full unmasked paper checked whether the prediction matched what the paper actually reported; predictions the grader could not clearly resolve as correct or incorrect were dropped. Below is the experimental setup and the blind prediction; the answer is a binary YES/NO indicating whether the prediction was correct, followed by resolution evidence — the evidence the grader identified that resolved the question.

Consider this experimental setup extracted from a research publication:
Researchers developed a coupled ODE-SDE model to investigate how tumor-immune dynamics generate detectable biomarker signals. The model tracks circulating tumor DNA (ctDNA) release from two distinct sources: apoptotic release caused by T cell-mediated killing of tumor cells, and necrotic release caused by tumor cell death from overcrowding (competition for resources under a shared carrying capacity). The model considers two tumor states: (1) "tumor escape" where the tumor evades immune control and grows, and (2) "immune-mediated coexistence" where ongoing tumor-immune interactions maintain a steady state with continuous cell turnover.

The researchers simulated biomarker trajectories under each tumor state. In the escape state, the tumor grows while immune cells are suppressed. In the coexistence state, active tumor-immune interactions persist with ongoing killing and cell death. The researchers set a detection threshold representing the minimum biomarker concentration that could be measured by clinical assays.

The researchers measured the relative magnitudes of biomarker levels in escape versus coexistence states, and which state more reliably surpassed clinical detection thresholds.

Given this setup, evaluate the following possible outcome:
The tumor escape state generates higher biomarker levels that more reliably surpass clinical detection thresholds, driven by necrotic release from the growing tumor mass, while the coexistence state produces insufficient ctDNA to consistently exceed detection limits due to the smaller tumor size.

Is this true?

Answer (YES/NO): YES